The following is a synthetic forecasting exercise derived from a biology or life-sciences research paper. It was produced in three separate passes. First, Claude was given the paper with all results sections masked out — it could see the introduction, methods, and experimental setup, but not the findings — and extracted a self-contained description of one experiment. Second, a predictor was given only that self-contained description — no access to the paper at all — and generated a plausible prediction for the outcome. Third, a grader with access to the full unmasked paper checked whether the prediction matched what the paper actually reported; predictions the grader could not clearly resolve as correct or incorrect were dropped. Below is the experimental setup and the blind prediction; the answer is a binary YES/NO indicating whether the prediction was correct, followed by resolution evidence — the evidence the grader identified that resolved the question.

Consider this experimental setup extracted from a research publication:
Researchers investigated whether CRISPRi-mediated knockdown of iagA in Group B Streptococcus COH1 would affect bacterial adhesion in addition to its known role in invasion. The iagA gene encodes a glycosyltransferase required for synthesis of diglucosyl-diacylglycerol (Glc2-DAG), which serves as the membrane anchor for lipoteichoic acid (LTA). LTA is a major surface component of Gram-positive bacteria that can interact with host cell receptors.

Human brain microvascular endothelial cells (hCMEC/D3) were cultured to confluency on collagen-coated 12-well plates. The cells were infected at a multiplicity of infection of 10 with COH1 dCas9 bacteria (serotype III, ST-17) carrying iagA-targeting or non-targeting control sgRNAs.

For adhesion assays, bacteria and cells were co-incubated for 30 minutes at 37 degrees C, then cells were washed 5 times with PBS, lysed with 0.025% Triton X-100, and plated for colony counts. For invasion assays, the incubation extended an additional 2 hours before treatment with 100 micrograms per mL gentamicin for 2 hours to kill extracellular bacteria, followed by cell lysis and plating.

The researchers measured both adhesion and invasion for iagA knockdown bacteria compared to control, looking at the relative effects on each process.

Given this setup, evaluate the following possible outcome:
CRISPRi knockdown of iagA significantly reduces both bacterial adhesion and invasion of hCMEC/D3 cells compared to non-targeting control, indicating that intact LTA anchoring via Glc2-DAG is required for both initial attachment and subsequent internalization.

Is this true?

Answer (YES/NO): YES